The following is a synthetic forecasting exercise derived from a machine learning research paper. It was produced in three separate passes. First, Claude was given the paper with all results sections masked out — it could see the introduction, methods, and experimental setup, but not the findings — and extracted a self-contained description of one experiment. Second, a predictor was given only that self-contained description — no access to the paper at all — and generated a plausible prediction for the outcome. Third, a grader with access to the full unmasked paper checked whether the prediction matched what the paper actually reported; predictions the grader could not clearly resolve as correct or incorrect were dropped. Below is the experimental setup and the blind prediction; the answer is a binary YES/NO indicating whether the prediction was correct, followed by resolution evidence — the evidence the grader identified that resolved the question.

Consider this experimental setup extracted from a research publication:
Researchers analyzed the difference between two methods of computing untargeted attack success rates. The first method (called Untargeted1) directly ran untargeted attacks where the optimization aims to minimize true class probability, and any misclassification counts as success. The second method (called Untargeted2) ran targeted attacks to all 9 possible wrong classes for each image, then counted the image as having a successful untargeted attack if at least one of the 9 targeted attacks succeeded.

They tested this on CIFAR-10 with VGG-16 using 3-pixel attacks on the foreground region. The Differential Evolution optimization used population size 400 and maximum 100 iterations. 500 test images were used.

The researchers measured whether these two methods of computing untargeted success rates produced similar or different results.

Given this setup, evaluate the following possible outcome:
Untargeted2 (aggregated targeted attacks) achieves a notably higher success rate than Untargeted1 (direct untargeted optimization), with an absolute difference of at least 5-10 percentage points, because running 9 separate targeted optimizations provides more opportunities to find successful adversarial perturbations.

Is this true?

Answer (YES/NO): YES